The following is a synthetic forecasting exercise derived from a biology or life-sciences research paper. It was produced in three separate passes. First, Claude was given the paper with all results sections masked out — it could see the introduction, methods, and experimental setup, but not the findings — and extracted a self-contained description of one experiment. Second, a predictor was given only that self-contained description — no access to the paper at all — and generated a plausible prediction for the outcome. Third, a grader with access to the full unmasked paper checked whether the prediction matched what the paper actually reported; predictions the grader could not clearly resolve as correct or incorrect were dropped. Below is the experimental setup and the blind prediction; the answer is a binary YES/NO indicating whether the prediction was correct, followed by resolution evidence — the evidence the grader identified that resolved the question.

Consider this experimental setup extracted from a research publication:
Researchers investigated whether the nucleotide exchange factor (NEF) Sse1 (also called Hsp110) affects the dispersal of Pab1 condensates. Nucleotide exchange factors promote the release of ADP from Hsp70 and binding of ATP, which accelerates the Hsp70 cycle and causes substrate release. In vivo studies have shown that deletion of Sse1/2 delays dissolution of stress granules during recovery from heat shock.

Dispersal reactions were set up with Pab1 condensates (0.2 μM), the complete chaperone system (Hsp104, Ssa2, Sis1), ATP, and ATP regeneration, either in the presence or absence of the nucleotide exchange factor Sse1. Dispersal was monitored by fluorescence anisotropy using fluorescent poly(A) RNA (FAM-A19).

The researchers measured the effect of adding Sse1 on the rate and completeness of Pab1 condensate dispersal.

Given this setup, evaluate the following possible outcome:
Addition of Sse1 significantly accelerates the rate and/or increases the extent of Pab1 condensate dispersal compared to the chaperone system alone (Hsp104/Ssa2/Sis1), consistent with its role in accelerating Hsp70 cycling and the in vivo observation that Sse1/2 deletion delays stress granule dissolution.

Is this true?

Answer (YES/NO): NO